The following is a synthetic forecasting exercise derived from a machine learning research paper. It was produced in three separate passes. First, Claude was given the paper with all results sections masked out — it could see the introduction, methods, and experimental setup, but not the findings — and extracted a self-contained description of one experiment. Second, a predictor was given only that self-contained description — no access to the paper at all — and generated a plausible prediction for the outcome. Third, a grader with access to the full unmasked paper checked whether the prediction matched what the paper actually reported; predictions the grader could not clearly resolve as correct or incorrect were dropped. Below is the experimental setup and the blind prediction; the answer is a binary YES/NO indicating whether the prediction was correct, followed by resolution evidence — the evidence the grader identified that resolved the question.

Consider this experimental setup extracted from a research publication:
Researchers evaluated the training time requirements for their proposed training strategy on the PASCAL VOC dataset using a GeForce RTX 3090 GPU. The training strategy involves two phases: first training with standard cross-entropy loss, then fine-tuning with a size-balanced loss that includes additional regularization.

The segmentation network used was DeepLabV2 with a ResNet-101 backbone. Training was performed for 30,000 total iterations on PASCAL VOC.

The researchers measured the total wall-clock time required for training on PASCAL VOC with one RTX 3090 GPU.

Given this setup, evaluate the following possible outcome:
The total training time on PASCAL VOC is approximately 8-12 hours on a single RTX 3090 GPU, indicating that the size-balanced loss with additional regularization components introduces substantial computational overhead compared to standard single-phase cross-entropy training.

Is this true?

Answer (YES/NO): YES